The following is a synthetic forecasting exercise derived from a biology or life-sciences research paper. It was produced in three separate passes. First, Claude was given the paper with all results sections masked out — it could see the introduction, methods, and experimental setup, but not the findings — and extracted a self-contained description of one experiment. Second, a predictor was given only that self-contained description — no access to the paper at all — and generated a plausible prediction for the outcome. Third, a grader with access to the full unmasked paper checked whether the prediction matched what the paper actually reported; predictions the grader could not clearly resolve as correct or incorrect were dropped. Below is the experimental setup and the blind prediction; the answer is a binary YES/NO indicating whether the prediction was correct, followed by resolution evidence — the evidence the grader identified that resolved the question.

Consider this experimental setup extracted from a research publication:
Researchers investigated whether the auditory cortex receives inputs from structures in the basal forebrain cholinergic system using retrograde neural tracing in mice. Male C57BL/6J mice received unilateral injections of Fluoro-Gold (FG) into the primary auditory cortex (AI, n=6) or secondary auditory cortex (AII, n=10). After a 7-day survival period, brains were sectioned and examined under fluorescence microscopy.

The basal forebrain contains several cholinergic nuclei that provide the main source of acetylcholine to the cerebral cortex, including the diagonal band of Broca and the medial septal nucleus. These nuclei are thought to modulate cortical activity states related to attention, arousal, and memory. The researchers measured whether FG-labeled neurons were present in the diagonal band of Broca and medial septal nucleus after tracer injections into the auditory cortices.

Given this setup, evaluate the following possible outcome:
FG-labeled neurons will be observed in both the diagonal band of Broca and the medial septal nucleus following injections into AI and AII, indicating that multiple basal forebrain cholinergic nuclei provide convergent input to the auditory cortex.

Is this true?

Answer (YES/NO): NO